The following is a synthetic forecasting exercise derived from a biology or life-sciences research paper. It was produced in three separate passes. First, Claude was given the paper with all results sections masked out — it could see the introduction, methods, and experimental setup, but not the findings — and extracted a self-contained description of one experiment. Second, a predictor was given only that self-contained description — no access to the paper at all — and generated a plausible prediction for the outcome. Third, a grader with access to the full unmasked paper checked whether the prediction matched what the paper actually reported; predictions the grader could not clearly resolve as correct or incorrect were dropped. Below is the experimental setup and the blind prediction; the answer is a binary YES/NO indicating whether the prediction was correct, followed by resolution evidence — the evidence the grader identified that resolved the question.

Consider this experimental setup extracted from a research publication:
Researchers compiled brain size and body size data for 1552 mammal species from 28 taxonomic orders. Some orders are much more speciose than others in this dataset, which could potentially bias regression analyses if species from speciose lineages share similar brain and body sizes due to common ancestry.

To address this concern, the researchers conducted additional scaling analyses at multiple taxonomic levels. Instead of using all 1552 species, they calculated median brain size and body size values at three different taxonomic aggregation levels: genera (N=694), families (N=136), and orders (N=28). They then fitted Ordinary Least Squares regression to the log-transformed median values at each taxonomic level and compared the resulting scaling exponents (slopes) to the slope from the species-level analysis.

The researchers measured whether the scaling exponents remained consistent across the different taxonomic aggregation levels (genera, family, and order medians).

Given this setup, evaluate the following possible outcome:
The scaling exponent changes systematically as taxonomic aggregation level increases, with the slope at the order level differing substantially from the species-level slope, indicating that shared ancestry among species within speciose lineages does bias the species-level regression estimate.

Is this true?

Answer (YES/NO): NO